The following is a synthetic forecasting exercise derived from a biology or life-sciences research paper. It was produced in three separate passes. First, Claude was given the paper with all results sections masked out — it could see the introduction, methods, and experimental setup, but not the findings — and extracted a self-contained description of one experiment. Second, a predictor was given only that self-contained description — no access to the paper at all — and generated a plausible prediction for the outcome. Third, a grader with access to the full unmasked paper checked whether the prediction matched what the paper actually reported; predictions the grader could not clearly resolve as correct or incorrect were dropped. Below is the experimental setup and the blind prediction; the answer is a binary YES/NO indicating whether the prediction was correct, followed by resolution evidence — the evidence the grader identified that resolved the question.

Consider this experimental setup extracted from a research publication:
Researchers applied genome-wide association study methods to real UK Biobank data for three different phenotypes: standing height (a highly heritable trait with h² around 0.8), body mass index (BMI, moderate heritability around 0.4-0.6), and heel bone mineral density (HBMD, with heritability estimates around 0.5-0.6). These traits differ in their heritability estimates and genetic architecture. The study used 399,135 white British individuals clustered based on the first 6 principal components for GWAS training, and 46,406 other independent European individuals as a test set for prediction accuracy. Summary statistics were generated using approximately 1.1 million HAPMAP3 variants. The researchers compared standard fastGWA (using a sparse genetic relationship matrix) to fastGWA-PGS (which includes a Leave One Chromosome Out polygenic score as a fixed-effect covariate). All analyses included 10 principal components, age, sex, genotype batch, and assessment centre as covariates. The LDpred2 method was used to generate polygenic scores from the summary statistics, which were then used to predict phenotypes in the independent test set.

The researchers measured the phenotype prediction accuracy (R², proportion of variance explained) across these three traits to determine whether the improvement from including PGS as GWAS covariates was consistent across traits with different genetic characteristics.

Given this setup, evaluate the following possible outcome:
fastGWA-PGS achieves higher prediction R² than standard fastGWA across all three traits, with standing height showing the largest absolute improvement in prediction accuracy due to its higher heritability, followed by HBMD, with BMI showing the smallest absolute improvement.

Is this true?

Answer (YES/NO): NO